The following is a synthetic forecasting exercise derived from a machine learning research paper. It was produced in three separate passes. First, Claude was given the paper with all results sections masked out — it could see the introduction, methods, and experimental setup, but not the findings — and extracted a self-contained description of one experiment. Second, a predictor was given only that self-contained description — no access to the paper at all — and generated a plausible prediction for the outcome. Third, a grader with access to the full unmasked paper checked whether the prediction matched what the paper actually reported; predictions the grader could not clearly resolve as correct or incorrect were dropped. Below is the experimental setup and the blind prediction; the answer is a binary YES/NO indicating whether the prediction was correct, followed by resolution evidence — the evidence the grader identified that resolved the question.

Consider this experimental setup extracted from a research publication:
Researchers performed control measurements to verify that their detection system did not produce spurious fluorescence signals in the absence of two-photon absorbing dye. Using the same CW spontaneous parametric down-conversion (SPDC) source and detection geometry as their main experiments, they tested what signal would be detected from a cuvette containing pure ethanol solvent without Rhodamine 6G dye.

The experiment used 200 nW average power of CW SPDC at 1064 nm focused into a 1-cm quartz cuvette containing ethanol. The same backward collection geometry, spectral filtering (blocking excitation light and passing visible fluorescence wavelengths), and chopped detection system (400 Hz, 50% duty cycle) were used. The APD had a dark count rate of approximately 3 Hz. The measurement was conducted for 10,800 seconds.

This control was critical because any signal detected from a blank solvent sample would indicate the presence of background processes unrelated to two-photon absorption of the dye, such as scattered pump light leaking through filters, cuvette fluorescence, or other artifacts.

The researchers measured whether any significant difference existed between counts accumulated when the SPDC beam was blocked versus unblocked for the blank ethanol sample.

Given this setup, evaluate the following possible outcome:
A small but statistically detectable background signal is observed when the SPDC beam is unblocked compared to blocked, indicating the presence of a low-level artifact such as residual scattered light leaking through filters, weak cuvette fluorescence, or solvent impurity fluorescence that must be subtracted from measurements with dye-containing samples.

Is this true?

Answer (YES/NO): NO